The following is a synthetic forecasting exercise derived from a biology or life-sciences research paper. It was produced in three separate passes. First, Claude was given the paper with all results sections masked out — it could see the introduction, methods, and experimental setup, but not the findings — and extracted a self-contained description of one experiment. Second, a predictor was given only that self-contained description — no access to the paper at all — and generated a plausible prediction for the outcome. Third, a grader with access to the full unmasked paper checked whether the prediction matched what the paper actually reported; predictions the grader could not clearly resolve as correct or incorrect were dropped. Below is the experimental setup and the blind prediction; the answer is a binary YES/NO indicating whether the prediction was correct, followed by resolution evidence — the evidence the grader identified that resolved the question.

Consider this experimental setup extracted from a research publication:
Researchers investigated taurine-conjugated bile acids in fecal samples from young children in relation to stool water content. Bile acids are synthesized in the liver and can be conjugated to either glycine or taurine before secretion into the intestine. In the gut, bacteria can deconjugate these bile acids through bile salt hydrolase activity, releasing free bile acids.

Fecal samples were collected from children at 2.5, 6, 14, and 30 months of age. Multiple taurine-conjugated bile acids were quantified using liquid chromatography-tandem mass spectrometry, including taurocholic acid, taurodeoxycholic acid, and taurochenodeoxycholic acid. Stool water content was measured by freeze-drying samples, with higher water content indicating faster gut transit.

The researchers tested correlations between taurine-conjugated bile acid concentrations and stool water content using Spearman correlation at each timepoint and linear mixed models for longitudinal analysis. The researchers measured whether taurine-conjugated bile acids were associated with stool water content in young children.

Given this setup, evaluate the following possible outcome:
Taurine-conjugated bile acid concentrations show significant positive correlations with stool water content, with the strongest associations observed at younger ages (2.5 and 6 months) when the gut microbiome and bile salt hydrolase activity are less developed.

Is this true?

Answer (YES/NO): NO